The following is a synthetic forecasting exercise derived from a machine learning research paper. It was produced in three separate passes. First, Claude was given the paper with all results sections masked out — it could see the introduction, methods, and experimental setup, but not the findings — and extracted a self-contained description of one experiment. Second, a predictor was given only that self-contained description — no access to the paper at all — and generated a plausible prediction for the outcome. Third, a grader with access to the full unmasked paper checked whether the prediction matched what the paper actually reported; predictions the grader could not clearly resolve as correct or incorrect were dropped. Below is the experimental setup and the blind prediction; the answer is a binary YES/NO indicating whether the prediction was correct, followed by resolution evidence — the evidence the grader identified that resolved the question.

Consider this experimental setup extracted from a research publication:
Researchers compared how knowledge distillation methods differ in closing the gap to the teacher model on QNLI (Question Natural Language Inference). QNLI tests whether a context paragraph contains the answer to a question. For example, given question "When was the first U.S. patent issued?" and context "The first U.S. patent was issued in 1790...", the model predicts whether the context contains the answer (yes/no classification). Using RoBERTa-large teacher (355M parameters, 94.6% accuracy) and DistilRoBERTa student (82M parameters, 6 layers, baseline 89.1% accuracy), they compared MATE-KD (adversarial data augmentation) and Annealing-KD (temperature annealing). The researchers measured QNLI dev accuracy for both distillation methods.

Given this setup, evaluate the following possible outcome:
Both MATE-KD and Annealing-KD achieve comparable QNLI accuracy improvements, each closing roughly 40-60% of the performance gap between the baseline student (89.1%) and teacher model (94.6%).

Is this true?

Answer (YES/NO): NO